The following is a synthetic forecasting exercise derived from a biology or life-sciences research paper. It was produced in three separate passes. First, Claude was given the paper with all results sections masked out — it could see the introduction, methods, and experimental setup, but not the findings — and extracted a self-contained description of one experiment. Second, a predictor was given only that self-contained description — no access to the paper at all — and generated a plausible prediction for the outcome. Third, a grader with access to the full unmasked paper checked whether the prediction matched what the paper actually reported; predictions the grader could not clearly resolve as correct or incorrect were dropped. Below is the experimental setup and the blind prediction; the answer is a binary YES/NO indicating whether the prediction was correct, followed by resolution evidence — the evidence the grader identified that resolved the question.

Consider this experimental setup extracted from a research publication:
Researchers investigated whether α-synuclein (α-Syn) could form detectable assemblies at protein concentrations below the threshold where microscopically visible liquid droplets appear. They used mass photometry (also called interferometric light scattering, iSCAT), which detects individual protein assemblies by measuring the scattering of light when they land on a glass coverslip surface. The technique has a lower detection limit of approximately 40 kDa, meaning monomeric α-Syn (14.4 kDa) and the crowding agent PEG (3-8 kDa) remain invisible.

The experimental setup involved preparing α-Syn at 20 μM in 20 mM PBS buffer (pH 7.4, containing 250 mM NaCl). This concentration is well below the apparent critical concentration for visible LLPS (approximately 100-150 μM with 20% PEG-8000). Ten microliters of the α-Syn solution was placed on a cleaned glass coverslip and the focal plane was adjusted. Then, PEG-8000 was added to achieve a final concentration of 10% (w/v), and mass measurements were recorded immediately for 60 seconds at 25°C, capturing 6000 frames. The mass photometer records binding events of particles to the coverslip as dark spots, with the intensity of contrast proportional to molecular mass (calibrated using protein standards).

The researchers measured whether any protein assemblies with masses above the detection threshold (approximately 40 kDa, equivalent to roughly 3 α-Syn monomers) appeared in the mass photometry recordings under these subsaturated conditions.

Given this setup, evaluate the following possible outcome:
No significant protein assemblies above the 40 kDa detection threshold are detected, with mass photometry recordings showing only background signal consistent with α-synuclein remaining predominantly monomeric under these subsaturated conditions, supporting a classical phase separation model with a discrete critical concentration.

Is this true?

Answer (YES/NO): NO